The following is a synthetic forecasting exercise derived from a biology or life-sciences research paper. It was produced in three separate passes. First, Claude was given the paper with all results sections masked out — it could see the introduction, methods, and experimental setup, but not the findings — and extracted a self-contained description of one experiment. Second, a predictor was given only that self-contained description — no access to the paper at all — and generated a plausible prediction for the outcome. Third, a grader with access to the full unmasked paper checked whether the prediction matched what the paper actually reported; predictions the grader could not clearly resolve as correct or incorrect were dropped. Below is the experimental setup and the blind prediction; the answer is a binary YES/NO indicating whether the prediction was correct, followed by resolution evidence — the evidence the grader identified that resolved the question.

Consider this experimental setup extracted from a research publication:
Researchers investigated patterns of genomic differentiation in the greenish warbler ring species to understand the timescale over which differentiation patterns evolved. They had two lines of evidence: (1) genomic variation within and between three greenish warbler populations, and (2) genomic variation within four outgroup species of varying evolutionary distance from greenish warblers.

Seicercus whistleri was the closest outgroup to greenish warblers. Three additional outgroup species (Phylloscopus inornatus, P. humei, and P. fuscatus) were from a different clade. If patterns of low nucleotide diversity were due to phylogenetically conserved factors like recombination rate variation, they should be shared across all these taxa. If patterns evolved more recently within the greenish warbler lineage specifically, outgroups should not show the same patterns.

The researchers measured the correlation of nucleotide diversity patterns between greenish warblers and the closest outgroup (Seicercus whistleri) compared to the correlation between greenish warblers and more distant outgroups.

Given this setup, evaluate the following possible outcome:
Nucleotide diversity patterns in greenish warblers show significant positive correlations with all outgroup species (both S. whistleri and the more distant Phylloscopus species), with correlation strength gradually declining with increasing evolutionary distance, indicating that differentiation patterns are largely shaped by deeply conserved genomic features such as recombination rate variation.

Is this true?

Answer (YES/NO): NO